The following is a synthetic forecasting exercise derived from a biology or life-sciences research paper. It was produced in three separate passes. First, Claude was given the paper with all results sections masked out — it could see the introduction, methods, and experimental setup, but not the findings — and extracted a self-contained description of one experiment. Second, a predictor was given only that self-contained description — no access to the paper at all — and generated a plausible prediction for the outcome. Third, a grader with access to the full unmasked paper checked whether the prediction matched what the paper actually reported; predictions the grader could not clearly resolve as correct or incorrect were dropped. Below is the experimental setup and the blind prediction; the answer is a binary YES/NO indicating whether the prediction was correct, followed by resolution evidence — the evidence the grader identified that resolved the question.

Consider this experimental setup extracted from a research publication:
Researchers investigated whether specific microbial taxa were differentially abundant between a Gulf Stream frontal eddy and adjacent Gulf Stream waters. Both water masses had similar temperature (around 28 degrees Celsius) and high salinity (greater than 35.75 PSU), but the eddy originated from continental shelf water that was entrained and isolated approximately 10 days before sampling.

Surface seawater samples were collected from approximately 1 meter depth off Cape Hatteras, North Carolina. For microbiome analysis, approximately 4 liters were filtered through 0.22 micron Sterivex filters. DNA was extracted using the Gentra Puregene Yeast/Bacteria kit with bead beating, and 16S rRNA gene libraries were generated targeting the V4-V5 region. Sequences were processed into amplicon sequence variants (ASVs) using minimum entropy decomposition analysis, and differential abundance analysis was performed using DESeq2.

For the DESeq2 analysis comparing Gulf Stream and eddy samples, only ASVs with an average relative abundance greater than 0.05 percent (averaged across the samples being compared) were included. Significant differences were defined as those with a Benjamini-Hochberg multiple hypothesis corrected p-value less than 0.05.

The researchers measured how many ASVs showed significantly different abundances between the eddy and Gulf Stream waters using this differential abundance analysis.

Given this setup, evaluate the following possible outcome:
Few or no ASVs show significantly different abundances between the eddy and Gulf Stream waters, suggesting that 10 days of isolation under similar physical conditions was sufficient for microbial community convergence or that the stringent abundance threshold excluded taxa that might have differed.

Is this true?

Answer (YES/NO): NO